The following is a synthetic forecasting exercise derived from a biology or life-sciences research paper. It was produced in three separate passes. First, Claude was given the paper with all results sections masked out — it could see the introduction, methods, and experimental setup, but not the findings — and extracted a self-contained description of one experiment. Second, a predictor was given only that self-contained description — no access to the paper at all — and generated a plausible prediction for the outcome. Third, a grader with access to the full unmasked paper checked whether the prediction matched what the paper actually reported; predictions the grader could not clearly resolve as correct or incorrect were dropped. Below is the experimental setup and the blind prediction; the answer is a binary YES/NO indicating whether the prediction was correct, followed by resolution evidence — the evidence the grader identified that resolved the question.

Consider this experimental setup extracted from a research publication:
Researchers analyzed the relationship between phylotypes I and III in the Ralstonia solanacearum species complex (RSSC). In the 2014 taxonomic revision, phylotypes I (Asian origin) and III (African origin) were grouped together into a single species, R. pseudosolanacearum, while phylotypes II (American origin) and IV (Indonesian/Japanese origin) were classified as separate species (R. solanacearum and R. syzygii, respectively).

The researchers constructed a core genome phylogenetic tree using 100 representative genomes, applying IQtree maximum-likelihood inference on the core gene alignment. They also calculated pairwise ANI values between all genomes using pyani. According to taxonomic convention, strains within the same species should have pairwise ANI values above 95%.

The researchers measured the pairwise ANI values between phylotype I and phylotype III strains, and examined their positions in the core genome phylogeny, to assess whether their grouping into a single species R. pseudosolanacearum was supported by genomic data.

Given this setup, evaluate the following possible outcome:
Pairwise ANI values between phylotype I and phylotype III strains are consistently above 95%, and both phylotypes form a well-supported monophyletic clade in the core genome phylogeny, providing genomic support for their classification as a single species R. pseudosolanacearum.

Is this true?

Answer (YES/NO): NO